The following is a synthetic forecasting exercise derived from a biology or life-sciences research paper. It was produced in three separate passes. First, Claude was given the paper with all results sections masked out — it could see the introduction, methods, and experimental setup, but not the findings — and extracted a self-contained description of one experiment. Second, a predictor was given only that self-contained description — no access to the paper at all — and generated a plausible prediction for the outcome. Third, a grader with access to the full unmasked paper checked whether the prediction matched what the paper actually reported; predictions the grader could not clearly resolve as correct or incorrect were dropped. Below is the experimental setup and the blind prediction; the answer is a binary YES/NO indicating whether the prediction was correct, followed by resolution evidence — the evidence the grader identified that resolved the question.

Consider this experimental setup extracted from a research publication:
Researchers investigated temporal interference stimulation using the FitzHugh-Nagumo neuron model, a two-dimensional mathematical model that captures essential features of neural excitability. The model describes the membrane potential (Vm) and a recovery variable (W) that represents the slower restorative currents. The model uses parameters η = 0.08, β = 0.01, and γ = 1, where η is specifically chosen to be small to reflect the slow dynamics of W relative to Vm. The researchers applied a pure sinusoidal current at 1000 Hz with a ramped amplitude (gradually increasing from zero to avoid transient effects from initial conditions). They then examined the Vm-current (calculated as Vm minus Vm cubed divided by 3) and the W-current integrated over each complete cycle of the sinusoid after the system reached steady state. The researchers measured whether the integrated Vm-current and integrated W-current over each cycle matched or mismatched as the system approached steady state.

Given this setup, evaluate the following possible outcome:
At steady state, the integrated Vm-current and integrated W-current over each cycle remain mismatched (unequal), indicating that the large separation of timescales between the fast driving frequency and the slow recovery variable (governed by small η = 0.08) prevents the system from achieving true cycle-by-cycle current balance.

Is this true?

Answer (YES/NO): NO